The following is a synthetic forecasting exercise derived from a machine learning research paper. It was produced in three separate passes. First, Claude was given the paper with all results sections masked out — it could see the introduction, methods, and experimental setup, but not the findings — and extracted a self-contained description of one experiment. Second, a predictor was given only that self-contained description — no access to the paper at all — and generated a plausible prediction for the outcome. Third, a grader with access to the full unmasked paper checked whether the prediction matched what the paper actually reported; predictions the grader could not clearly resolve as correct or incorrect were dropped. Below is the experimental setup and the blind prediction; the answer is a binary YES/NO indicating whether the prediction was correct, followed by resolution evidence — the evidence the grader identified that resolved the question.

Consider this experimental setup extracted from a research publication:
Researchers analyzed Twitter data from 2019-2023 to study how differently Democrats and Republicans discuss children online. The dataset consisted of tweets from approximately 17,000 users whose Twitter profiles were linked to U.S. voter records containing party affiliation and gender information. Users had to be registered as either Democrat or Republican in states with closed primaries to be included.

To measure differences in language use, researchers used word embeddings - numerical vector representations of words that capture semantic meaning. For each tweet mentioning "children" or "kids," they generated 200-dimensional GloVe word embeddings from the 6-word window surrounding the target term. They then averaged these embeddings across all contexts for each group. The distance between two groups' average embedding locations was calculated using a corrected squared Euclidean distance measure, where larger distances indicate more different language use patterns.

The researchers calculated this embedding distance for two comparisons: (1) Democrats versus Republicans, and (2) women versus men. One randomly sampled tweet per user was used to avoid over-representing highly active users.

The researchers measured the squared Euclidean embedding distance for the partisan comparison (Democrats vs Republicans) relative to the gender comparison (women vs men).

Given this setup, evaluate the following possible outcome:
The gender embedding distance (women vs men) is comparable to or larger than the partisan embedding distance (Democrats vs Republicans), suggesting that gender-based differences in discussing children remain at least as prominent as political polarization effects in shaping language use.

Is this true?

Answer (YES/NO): YES